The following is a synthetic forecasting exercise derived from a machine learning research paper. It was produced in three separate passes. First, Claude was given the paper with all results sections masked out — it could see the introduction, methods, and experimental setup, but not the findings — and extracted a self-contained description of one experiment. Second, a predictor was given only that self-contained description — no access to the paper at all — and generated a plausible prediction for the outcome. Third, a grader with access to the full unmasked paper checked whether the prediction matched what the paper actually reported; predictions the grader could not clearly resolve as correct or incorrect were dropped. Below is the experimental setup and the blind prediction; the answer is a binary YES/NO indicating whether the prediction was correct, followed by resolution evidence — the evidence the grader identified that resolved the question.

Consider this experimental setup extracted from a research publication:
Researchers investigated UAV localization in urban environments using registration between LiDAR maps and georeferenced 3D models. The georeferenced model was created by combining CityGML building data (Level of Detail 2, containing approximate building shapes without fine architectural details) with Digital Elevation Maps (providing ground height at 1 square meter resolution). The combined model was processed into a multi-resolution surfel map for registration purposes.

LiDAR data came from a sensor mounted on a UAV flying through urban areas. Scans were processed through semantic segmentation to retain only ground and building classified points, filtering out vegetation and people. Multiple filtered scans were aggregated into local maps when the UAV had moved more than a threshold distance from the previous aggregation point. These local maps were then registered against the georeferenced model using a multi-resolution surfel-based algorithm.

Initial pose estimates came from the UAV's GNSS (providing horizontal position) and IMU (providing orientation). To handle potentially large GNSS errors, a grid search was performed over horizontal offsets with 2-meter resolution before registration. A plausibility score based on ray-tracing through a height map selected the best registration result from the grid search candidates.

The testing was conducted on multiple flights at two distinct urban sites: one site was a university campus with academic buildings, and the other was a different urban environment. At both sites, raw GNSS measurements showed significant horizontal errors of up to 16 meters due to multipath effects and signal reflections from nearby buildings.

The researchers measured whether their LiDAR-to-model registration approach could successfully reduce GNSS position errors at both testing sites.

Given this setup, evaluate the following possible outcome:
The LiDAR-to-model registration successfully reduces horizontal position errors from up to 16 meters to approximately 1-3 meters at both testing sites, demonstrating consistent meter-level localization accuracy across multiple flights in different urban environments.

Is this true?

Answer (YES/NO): NO